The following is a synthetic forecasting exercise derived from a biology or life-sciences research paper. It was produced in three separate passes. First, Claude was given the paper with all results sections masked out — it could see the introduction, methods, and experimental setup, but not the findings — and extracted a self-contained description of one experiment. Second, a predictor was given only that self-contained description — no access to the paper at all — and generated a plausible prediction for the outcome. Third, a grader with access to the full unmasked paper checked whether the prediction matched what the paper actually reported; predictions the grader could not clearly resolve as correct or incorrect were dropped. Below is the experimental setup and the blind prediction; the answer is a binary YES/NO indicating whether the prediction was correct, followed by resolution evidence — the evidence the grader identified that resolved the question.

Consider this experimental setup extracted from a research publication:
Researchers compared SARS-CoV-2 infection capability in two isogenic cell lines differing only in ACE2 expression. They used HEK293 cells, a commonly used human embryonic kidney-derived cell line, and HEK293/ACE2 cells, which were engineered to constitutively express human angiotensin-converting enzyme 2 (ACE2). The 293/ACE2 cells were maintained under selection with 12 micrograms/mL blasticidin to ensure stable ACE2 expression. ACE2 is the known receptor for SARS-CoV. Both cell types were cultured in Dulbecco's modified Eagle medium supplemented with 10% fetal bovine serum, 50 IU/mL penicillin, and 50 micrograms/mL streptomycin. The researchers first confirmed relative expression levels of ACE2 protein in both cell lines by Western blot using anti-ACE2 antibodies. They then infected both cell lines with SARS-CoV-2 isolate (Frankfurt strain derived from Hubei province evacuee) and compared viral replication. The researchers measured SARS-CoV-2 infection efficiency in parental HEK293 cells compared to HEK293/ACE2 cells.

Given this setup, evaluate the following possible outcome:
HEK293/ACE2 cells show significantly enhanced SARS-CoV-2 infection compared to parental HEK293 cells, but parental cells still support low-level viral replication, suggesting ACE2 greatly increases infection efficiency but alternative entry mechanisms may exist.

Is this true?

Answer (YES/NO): NO